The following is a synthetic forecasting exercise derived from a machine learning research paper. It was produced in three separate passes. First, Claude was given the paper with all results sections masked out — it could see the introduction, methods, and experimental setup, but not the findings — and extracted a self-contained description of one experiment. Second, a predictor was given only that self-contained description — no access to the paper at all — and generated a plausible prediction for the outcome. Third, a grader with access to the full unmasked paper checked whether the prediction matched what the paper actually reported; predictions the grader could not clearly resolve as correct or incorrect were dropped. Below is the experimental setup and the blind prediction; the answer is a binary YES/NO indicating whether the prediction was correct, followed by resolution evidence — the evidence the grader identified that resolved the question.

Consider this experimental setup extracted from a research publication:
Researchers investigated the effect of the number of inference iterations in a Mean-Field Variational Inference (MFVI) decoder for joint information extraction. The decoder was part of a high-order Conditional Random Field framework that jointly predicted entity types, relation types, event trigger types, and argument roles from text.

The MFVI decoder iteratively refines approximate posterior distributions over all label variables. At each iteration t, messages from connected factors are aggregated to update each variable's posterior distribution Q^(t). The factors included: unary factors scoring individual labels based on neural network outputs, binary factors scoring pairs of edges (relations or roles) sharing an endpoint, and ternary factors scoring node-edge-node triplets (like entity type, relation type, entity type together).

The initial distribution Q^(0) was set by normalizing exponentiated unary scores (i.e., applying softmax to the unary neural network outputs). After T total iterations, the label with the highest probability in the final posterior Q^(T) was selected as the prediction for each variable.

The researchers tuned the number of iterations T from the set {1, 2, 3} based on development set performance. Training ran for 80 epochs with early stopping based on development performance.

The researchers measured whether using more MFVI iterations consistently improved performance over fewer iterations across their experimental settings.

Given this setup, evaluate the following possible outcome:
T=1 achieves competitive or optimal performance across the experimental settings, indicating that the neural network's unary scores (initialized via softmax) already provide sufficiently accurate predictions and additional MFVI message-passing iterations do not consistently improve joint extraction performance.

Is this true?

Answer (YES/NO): NO